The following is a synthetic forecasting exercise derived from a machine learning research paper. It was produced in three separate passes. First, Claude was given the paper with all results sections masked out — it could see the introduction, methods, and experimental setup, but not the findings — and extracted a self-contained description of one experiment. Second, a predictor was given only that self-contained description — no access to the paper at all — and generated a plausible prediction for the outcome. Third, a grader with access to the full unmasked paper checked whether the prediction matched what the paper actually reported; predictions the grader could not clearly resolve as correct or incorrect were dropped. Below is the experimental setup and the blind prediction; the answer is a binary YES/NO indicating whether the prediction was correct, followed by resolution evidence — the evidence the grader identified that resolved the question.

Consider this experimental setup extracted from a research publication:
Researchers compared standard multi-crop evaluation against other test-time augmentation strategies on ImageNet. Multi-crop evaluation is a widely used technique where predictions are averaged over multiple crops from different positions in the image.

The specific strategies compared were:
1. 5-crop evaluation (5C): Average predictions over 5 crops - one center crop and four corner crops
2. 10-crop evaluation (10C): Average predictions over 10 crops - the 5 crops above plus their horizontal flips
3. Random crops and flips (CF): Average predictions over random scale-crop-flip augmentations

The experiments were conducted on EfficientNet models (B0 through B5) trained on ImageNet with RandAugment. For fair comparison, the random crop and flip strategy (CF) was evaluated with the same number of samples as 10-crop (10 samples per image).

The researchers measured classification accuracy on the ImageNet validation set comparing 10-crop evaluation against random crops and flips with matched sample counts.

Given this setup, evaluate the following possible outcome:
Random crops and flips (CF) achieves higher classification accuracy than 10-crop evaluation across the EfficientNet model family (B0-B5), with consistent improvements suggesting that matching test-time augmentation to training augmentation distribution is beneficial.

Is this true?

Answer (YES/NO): NO